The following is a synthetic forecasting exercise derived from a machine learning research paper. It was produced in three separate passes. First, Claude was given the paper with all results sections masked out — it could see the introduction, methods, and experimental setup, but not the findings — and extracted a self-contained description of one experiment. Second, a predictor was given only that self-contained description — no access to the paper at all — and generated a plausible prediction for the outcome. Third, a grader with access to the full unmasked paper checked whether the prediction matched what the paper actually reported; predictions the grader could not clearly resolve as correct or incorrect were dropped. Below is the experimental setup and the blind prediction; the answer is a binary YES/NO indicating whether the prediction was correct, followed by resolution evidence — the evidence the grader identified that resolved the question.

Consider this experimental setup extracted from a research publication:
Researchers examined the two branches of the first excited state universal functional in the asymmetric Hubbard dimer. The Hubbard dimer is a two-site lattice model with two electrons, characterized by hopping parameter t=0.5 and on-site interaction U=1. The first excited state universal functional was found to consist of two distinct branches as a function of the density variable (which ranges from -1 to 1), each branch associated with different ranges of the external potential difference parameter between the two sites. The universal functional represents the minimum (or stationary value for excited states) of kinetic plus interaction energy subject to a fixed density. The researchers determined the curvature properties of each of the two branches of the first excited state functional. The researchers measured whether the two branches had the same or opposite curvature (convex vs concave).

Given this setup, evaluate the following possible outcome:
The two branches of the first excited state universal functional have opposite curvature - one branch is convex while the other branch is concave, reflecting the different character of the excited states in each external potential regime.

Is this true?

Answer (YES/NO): YES